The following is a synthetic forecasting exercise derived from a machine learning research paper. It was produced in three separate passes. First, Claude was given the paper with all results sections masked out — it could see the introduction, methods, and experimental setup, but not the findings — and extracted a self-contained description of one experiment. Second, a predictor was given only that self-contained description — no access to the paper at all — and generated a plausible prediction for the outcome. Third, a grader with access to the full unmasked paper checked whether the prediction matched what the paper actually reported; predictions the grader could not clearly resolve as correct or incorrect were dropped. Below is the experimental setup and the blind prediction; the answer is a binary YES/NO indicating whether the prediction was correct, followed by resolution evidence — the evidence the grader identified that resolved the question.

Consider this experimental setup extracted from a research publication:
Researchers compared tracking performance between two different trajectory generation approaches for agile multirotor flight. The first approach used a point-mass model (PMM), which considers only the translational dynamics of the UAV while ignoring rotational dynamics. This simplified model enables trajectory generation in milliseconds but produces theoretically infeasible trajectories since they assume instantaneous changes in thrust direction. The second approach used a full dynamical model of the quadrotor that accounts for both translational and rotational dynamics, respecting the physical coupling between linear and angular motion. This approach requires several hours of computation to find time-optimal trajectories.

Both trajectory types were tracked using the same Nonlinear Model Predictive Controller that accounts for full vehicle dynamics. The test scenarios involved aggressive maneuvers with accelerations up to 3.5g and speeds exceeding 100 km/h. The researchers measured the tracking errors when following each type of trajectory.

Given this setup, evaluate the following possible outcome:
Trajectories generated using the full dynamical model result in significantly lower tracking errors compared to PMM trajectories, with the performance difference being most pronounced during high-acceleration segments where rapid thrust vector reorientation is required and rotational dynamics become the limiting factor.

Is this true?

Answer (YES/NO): NO